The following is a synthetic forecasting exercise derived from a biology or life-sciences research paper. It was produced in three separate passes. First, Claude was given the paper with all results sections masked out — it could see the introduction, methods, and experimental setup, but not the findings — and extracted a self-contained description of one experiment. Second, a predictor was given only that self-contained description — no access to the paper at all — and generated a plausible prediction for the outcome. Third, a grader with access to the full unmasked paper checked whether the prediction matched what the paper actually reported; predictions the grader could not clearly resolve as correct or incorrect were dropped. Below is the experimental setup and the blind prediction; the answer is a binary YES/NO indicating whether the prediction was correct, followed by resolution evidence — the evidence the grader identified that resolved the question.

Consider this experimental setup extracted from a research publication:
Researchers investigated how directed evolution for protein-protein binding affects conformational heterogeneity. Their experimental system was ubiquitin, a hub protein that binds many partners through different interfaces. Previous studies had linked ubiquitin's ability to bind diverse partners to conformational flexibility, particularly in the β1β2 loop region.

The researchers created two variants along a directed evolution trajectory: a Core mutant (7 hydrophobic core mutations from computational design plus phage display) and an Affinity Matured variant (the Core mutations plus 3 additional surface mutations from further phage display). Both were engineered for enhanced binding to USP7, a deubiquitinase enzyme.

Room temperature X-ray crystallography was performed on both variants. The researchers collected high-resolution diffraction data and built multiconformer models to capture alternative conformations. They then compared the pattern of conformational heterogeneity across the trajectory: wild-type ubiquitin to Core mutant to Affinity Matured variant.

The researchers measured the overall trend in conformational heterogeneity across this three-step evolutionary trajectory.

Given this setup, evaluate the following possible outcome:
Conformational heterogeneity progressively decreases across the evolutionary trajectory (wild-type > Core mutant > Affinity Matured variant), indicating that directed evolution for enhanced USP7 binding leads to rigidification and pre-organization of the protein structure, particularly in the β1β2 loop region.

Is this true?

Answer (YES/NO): NO